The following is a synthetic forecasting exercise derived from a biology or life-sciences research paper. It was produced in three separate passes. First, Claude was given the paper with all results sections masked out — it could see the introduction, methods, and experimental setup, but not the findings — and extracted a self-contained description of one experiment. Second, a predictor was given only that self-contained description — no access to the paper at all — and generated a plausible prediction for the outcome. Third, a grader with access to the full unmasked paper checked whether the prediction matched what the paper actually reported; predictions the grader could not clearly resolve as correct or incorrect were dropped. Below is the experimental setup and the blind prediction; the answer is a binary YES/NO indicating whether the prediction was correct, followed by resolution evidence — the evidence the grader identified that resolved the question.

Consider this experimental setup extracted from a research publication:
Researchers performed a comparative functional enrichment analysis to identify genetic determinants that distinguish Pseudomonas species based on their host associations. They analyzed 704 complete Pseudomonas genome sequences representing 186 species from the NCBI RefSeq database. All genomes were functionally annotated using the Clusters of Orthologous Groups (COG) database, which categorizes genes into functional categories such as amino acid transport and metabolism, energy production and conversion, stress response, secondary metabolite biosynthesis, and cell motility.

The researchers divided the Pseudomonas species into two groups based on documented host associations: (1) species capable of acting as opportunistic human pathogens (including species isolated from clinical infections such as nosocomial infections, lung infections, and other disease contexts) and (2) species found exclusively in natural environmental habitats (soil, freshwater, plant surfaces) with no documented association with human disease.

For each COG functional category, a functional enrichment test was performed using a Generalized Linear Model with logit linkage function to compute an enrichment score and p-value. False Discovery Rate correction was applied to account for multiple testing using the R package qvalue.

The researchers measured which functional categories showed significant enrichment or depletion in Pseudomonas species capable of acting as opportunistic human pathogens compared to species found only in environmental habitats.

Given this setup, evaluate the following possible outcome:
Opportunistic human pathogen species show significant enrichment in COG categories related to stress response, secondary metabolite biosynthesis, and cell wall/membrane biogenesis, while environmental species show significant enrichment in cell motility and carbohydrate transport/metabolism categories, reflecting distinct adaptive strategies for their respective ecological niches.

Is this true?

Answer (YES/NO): NO